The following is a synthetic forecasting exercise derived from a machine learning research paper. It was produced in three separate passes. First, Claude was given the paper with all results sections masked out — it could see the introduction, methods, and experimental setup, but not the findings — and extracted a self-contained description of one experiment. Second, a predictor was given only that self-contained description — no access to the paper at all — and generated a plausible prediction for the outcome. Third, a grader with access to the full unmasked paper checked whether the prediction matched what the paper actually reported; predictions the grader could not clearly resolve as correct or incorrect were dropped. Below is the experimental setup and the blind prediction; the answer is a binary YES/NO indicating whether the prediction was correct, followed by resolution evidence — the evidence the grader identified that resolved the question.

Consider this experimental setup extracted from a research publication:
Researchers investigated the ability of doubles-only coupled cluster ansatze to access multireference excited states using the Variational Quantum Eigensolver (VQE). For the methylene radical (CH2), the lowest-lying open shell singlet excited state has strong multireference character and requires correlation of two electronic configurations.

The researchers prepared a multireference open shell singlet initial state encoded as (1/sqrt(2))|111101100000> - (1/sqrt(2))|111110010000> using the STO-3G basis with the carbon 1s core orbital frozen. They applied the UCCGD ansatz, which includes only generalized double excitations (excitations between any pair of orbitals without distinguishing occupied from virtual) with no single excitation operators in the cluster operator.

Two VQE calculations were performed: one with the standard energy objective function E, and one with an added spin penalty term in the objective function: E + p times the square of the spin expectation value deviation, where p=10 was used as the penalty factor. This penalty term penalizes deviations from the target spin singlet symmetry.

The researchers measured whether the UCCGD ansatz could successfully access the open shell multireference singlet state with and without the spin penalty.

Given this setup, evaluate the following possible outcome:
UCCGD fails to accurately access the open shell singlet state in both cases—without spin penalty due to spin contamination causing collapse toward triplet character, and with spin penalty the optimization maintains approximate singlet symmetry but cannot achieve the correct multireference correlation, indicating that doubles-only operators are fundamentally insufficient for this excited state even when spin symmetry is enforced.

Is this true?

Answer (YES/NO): NO